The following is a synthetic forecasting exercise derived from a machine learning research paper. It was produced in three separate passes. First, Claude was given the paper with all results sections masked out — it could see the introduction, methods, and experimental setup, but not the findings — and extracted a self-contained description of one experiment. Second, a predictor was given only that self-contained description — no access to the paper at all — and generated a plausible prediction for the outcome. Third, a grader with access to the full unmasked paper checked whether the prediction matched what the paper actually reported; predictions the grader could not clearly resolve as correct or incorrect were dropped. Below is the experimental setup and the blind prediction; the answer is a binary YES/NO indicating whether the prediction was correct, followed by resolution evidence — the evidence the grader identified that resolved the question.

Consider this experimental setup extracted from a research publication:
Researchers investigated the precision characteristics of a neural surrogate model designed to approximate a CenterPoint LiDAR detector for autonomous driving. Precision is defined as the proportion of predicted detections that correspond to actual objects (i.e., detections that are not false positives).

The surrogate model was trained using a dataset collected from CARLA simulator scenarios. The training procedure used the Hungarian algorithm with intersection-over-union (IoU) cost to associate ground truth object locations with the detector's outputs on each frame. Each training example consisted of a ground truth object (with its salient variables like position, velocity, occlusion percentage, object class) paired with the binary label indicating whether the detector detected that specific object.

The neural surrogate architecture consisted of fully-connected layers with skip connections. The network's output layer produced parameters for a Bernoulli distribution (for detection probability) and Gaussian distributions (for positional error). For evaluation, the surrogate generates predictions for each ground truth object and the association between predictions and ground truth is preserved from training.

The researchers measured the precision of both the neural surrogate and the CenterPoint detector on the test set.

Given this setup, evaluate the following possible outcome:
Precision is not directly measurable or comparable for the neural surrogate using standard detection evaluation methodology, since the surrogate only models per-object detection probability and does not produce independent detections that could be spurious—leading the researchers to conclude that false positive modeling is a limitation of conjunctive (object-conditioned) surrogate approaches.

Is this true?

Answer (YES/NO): NO